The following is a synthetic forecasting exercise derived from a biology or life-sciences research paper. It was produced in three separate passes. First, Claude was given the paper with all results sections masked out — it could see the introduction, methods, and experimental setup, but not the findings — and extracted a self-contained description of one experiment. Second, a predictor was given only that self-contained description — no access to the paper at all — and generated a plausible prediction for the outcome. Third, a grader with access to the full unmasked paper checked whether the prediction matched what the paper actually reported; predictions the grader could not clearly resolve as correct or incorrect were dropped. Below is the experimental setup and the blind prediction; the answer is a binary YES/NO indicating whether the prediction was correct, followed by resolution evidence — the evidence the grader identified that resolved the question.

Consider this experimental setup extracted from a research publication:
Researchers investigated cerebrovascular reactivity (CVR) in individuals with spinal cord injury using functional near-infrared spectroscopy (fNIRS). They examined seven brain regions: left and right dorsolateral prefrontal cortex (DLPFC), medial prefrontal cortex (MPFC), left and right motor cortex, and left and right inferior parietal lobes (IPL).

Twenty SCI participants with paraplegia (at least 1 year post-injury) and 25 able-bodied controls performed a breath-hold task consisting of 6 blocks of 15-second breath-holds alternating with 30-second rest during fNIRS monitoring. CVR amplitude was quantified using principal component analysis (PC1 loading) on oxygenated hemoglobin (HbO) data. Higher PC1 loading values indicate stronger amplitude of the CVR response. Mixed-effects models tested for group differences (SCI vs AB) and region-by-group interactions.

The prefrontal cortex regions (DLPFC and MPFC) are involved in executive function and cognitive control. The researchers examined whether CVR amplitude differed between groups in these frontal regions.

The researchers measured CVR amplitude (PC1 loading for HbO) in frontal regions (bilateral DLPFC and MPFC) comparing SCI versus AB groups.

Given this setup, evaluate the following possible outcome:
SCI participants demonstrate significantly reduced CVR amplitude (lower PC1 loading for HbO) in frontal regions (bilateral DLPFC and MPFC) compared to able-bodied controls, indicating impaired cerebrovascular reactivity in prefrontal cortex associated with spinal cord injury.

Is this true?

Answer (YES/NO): NO